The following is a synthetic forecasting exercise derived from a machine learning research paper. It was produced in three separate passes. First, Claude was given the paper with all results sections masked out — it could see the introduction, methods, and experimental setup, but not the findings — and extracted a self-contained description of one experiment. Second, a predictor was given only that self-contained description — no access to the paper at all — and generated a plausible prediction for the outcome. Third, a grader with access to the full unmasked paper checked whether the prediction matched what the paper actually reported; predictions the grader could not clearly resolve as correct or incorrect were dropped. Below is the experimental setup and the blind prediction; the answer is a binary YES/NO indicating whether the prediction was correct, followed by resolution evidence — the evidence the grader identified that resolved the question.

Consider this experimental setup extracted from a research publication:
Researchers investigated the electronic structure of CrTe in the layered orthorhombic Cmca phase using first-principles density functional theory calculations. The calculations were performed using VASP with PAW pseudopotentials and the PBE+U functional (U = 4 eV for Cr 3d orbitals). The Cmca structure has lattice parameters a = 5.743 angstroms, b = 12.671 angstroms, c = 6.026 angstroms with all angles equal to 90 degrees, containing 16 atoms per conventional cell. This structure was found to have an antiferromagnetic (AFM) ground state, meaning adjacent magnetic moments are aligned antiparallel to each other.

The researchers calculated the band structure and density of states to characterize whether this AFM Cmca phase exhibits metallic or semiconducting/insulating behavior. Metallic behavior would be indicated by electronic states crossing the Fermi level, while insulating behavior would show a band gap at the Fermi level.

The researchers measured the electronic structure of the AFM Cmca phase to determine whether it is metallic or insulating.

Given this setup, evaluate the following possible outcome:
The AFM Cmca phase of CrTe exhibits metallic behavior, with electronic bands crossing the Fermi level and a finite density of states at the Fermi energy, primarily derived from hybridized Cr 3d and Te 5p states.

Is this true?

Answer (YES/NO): NO